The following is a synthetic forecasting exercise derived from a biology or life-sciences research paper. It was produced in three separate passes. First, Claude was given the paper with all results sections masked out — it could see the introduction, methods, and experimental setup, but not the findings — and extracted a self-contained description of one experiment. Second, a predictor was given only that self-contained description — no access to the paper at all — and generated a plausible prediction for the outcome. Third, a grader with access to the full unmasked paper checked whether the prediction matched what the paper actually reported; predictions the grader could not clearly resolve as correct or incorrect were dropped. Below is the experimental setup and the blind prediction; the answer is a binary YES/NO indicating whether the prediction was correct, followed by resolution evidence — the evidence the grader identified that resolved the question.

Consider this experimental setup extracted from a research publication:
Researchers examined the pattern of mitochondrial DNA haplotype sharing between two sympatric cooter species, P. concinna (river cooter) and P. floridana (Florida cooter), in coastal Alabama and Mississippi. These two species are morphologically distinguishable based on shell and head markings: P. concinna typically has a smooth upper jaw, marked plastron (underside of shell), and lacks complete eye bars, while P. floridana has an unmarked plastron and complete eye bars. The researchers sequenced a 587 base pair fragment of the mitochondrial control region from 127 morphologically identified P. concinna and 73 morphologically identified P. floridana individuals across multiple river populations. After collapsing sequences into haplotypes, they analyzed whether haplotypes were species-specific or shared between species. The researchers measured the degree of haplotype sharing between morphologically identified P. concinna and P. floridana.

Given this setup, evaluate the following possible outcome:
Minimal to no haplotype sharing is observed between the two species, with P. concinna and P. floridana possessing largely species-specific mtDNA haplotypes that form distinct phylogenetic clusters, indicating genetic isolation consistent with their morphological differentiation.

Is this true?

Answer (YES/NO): NO